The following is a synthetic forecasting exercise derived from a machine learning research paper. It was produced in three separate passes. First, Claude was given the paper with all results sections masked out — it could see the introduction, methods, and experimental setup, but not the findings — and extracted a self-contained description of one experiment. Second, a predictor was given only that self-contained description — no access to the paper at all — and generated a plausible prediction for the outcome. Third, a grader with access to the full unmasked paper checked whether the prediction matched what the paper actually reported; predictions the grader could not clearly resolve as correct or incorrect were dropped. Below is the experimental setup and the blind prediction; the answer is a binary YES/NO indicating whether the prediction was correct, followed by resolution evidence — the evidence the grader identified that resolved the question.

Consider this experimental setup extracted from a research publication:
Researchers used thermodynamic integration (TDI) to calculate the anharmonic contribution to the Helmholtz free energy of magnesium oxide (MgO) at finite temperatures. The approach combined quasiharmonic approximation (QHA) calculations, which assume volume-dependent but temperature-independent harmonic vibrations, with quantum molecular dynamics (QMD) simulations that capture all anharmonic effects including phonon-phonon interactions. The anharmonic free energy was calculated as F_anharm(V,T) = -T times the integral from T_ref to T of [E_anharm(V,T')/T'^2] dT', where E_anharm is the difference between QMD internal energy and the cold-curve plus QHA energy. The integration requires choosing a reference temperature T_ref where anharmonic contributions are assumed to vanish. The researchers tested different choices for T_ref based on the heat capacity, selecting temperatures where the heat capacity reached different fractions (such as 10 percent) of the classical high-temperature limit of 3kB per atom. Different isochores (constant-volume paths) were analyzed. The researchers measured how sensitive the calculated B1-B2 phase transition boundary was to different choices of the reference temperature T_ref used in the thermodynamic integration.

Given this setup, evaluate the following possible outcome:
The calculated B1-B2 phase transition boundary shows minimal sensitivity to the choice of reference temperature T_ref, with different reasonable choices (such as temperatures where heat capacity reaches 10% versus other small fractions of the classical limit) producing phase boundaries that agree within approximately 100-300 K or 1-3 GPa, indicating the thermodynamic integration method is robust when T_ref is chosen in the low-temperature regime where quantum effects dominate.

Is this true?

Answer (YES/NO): NO